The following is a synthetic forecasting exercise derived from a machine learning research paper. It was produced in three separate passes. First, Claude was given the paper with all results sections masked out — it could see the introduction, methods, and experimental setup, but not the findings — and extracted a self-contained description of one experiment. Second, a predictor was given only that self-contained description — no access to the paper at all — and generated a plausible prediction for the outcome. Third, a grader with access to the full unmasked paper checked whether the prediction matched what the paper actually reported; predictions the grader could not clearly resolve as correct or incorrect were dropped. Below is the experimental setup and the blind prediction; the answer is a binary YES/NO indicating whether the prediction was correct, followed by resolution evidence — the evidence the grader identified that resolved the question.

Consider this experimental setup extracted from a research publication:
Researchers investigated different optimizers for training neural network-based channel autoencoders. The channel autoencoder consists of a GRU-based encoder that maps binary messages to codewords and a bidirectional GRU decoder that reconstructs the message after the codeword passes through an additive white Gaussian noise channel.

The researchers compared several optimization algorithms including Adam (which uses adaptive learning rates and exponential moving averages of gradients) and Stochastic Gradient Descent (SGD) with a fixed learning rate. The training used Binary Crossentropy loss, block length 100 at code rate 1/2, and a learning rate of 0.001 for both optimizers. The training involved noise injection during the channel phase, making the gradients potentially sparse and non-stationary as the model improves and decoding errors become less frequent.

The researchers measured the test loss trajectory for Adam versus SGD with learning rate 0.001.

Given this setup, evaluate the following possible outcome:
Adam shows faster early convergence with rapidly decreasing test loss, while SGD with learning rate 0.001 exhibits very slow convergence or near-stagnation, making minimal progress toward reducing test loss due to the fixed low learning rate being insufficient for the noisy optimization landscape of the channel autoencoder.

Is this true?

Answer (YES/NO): NO